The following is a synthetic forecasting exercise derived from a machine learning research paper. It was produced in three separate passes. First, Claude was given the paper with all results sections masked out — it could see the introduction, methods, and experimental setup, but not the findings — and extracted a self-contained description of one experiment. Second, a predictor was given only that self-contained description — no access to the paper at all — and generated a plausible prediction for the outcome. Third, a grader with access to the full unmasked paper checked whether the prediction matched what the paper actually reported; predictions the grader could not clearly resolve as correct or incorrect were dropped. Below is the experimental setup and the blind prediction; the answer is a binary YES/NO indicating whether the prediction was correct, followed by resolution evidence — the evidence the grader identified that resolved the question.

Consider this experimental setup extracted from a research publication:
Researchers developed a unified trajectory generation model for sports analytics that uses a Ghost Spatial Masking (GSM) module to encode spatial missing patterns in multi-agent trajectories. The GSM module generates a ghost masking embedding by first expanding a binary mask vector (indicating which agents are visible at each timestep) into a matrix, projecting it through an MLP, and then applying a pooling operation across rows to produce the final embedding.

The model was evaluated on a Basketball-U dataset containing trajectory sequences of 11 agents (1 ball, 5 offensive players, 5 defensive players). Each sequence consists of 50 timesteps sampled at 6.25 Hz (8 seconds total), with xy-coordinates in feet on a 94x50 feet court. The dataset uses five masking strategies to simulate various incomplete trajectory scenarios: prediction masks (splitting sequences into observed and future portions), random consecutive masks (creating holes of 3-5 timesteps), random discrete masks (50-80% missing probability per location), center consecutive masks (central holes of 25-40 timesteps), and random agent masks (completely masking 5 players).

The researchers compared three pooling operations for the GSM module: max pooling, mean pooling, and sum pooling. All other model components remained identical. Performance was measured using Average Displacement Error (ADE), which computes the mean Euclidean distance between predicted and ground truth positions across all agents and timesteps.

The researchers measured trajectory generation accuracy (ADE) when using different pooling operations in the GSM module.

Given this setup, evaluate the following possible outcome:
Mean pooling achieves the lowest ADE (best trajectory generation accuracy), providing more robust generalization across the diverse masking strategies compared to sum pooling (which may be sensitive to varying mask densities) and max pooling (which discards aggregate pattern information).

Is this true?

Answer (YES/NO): NO